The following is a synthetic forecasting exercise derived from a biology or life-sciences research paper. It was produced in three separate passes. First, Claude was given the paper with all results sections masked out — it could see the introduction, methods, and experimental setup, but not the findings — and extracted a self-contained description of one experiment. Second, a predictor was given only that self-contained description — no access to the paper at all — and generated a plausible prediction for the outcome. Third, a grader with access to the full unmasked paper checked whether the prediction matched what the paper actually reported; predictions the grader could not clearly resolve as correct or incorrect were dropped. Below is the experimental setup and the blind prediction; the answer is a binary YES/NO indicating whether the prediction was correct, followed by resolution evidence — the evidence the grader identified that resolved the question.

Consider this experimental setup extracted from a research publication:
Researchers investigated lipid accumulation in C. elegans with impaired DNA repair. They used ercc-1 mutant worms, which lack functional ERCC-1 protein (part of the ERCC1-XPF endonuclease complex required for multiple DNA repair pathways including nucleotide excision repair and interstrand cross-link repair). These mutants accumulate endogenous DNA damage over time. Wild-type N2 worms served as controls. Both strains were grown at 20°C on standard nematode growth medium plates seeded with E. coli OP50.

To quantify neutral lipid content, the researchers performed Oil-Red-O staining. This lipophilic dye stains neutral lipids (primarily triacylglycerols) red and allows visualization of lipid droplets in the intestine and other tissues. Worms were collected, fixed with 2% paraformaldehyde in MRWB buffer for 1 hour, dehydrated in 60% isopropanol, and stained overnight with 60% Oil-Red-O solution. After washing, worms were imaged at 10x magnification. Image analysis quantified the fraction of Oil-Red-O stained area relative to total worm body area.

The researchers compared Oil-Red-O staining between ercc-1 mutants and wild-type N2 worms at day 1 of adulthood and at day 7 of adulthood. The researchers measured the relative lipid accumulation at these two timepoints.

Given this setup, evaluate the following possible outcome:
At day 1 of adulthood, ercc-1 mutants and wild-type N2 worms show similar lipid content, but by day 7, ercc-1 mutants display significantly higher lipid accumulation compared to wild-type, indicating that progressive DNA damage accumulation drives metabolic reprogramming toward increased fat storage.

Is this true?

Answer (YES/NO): NO